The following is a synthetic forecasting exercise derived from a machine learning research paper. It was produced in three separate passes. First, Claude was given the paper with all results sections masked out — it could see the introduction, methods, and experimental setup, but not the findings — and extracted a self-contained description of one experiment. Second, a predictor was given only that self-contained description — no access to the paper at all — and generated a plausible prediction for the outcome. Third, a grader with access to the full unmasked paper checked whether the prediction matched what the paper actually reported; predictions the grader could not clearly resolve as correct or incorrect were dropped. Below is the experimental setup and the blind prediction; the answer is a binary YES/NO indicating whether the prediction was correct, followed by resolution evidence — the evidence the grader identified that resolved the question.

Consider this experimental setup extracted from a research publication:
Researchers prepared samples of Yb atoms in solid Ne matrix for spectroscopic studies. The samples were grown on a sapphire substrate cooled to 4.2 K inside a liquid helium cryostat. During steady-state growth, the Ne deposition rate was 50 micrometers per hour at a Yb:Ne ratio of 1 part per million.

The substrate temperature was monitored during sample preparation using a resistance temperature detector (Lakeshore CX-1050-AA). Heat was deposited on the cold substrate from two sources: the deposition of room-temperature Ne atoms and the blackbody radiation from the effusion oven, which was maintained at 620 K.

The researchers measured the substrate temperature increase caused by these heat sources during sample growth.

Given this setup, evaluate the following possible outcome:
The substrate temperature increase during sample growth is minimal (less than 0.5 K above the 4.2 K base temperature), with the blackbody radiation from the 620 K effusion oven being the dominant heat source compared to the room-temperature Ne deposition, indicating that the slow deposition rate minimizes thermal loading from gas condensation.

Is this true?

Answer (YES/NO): NO